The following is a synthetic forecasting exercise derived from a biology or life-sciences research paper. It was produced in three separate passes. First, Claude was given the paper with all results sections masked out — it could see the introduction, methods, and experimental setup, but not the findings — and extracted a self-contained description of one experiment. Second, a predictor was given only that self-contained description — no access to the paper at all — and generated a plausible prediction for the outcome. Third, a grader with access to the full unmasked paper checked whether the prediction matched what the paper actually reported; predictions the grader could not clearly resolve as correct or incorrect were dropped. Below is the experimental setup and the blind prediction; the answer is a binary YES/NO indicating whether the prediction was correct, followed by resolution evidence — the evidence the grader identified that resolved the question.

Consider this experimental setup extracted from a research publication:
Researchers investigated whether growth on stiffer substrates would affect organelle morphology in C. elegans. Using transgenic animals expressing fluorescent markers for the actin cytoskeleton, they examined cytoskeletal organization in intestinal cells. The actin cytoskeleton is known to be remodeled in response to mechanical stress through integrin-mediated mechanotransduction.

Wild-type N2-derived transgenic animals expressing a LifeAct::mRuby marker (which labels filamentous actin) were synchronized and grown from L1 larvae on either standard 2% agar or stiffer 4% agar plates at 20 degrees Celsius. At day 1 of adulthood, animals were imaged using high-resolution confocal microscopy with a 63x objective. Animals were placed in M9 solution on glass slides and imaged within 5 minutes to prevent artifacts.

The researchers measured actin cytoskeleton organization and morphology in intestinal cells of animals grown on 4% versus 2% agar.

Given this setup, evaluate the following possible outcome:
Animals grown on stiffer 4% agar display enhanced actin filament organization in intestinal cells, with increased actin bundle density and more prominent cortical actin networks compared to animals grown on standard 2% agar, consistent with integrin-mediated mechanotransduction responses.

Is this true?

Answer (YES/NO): NO